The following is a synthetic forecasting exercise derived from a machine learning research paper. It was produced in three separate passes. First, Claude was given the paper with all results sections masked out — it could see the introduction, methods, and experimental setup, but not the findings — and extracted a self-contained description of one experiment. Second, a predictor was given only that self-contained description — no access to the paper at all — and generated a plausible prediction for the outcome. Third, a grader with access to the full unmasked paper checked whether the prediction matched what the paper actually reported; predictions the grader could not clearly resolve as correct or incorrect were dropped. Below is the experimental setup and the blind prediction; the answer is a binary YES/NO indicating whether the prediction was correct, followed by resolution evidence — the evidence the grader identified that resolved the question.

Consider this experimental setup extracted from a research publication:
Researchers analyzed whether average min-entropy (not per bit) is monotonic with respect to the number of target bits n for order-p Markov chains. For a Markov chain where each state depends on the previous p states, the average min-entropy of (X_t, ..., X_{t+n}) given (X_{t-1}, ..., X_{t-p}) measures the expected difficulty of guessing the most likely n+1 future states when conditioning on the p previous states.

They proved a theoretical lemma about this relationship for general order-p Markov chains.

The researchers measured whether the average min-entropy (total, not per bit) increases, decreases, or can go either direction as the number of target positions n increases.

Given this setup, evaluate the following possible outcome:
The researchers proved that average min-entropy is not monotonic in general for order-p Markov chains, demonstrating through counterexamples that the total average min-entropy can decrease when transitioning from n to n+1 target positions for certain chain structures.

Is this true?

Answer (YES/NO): NO